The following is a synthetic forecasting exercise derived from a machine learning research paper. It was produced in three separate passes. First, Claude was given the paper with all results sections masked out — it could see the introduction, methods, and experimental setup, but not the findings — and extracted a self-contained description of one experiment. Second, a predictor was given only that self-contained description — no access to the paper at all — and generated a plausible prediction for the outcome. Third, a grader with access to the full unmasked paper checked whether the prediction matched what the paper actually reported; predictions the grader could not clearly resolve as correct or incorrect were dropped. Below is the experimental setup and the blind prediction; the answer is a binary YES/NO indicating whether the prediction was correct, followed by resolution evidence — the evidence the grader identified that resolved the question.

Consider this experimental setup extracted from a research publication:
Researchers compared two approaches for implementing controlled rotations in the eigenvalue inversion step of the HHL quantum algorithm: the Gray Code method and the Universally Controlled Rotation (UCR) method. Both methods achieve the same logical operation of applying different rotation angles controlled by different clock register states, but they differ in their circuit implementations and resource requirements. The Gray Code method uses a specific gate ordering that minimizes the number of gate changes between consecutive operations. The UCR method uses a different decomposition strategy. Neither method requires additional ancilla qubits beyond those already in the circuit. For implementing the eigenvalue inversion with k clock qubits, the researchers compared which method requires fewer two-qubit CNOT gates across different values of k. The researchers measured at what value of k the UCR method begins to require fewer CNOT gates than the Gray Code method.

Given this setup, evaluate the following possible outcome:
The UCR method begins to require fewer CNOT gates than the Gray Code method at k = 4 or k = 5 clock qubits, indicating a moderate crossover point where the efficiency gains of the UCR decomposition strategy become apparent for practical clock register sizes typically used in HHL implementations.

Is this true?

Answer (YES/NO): NO